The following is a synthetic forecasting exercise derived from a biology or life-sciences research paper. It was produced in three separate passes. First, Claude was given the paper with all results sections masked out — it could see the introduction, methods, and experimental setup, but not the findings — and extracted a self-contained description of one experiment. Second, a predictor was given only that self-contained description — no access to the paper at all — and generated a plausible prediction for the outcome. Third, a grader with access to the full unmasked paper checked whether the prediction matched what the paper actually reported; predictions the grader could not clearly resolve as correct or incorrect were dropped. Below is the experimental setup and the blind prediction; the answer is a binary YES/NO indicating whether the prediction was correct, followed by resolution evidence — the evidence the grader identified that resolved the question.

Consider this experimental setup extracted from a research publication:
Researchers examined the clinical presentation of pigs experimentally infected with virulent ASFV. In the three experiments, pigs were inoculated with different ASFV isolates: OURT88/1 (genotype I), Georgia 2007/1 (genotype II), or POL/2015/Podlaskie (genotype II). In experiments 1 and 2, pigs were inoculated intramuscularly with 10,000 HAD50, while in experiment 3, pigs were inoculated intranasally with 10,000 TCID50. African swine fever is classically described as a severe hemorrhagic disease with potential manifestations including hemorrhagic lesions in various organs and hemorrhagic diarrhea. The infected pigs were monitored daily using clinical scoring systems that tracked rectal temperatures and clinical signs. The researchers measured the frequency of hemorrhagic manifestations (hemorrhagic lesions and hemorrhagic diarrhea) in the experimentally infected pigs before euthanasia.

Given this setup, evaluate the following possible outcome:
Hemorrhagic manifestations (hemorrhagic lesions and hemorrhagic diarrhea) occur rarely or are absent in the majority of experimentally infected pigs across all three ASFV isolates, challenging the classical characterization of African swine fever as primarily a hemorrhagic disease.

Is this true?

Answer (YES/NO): YES